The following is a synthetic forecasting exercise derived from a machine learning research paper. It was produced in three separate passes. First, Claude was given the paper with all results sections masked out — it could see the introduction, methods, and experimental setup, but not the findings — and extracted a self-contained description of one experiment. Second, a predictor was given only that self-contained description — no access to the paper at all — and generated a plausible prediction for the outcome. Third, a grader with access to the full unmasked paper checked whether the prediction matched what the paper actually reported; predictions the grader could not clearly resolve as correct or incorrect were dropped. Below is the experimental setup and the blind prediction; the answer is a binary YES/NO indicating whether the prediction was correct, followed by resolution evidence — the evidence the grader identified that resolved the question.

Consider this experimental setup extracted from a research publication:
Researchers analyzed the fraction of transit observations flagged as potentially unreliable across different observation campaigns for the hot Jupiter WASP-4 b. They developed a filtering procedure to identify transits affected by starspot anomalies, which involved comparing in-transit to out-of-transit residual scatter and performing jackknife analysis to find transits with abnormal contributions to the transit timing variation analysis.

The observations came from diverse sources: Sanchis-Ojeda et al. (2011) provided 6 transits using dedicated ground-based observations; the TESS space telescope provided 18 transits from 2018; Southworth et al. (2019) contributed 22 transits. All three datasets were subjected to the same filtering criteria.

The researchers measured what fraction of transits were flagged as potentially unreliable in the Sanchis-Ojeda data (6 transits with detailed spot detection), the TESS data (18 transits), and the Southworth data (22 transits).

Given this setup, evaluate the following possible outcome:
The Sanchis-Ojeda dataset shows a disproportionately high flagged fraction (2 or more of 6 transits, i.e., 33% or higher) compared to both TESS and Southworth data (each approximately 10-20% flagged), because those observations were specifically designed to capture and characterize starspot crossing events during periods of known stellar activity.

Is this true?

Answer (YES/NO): NO